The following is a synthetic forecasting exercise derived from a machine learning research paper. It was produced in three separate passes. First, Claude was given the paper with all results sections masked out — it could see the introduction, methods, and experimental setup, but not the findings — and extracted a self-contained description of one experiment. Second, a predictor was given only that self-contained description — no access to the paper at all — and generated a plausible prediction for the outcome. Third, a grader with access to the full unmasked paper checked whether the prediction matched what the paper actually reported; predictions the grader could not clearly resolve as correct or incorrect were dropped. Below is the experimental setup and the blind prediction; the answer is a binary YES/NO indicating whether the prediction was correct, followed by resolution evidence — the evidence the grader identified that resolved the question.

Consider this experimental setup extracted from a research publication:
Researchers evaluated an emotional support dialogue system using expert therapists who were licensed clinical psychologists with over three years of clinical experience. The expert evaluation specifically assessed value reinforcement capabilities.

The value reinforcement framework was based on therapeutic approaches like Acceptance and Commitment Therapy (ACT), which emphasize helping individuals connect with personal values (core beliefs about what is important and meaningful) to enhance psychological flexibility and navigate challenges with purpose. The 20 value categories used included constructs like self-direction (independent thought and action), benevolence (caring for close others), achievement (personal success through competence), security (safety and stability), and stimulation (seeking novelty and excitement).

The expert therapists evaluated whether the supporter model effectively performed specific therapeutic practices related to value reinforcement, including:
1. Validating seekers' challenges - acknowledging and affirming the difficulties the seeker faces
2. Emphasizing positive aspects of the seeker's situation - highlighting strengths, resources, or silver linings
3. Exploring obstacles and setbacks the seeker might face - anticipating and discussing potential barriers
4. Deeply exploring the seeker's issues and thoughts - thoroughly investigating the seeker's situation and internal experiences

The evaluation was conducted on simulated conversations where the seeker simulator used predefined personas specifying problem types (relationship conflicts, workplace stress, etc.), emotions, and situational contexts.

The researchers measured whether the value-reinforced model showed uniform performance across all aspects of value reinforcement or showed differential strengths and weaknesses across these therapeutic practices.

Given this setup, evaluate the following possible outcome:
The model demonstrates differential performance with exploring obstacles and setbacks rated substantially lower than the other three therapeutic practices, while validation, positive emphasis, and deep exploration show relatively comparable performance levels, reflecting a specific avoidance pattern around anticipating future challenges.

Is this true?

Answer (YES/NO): NO